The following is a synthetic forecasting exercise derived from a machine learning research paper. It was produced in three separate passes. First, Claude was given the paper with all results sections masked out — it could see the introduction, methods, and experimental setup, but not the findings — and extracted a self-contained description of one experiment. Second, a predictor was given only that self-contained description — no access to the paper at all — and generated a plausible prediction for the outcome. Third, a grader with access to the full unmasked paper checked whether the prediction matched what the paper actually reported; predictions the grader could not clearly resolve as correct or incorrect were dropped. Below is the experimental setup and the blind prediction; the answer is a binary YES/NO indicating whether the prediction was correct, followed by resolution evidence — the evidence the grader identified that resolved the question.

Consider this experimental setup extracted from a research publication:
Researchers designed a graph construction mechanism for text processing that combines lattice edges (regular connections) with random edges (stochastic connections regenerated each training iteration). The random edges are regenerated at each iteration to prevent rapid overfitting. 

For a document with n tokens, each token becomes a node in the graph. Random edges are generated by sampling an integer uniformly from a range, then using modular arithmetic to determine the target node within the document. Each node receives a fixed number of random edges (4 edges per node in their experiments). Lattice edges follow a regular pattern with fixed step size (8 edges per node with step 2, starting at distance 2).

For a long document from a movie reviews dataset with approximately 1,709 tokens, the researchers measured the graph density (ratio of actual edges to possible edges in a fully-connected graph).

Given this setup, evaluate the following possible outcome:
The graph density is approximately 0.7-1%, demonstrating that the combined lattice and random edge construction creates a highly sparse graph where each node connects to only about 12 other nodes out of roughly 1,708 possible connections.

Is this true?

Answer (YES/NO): NO